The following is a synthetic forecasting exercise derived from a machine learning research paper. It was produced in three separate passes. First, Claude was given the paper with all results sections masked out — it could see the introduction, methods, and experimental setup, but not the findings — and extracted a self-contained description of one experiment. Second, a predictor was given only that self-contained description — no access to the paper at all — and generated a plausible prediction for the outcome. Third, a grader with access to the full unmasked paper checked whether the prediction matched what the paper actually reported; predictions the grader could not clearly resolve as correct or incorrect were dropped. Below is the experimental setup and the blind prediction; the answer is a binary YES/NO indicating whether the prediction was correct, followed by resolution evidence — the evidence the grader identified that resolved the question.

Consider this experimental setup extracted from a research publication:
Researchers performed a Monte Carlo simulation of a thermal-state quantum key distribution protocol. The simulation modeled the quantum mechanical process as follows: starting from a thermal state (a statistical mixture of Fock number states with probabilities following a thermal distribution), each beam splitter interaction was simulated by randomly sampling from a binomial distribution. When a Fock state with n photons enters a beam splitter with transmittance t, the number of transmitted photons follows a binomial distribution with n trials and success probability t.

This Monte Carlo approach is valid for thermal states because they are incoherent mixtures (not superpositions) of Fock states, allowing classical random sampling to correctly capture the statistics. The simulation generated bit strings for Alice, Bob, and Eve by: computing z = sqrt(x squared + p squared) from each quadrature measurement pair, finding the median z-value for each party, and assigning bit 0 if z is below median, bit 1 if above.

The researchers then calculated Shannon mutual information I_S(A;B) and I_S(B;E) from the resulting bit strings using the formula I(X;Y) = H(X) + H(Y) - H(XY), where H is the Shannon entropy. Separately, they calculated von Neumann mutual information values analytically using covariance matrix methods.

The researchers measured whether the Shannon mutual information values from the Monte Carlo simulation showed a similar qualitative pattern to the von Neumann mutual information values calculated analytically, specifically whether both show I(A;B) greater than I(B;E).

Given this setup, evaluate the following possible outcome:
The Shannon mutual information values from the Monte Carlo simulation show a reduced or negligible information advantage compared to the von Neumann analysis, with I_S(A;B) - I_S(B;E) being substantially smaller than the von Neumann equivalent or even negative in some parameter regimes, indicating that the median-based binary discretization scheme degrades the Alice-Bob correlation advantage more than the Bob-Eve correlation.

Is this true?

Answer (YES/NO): NO